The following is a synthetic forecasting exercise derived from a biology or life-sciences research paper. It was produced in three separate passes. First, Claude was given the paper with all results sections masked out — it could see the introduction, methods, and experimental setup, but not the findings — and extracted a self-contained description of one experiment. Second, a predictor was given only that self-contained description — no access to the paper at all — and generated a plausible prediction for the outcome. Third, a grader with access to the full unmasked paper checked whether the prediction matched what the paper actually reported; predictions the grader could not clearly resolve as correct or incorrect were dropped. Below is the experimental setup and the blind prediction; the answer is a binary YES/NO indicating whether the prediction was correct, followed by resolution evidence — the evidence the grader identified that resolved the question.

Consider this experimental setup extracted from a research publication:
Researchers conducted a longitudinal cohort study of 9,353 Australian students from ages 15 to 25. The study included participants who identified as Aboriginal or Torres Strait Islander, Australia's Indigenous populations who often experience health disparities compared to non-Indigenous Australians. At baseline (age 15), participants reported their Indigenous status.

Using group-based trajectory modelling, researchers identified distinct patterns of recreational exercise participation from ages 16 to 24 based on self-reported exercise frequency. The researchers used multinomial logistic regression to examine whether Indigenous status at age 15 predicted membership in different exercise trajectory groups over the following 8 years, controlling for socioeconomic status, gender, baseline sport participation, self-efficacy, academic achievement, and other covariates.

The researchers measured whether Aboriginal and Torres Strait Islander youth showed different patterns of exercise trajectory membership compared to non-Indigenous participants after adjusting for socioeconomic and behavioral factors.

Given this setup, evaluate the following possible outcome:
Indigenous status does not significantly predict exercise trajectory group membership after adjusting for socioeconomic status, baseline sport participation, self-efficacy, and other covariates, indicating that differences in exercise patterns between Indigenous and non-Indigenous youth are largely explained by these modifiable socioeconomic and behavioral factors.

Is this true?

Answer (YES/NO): YES